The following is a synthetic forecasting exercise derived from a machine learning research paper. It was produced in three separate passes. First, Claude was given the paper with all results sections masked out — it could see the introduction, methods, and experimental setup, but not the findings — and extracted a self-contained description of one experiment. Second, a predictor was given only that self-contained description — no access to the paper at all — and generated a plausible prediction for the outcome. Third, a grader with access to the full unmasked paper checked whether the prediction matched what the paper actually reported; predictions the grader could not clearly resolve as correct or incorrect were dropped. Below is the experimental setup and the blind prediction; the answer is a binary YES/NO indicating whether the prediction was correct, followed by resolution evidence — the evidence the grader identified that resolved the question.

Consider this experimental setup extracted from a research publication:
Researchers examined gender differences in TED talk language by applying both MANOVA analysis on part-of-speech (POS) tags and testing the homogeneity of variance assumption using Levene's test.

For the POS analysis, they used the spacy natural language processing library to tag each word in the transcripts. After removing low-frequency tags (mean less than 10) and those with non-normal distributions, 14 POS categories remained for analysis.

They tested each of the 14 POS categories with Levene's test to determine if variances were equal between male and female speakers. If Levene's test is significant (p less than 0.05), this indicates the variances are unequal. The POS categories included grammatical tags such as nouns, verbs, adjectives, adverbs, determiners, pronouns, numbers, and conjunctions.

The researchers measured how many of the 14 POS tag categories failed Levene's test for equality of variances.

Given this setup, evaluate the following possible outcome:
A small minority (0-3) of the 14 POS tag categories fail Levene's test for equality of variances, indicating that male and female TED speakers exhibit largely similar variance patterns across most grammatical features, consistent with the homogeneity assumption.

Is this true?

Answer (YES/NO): YES